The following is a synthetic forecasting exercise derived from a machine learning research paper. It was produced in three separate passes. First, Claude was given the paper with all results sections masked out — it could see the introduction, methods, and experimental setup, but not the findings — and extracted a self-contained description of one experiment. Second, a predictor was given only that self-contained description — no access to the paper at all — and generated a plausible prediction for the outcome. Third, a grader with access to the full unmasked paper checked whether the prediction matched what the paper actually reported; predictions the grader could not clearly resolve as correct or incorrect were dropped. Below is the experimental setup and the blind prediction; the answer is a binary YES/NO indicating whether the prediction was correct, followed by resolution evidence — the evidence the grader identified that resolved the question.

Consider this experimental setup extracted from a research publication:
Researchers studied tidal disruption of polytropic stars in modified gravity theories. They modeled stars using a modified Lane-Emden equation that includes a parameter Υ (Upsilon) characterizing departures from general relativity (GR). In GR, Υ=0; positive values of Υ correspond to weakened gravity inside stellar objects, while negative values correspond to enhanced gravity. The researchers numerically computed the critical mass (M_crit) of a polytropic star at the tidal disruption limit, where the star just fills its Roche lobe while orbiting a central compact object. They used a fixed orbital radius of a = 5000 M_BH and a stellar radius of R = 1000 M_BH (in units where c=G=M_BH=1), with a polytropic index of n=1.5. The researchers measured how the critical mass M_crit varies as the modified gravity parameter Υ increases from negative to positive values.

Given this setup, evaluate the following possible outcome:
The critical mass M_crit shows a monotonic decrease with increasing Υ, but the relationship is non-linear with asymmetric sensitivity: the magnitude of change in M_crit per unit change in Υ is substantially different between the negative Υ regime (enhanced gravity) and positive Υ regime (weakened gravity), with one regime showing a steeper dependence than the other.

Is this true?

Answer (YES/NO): NO